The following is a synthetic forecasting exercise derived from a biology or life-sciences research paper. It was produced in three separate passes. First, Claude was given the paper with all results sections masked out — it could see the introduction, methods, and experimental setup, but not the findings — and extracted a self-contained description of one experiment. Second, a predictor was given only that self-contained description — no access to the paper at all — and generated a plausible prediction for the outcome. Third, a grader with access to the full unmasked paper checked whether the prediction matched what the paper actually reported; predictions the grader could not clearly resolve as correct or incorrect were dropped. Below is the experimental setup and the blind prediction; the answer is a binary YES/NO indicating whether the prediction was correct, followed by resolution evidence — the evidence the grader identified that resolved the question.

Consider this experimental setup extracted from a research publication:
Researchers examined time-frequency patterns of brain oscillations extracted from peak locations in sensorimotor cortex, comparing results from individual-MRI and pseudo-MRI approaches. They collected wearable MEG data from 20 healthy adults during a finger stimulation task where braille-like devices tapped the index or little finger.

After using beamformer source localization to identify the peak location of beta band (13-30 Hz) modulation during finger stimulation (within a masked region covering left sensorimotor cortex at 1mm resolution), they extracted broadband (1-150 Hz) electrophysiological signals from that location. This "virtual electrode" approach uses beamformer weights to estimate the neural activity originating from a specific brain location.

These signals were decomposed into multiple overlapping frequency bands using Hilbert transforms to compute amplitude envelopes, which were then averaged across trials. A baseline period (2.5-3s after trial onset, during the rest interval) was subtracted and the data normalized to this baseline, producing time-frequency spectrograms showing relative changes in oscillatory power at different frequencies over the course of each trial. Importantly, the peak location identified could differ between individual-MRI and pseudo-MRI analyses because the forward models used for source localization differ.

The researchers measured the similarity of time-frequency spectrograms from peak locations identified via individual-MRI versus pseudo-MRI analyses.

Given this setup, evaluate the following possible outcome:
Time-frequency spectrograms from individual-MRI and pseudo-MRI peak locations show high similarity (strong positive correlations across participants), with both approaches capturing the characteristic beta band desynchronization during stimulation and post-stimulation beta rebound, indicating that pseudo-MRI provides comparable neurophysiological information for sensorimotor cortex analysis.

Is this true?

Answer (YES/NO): YES